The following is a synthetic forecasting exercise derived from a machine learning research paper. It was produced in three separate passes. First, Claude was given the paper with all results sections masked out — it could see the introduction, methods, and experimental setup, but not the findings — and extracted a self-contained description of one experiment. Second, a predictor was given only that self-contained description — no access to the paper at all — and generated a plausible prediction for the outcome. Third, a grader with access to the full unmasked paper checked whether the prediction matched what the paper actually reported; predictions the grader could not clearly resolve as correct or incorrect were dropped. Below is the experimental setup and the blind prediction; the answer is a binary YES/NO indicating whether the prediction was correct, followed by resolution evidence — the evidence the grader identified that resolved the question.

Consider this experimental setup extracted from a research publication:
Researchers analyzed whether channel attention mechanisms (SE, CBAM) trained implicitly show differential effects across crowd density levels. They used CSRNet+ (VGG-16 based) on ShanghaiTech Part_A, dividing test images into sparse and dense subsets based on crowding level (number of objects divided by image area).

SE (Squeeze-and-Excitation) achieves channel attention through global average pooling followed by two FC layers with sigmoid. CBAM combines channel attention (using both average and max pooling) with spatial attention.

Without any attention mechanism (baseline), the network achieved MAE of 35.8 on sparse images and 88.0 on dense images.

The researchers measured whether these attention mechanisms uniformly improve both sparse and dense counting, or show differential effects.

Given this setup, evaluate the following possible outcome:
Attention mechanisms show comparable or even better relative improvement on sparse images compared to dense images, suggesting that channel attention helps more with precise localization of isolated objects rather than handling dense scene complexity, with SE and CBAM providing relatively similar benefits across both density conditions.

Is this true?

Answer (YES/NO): NO